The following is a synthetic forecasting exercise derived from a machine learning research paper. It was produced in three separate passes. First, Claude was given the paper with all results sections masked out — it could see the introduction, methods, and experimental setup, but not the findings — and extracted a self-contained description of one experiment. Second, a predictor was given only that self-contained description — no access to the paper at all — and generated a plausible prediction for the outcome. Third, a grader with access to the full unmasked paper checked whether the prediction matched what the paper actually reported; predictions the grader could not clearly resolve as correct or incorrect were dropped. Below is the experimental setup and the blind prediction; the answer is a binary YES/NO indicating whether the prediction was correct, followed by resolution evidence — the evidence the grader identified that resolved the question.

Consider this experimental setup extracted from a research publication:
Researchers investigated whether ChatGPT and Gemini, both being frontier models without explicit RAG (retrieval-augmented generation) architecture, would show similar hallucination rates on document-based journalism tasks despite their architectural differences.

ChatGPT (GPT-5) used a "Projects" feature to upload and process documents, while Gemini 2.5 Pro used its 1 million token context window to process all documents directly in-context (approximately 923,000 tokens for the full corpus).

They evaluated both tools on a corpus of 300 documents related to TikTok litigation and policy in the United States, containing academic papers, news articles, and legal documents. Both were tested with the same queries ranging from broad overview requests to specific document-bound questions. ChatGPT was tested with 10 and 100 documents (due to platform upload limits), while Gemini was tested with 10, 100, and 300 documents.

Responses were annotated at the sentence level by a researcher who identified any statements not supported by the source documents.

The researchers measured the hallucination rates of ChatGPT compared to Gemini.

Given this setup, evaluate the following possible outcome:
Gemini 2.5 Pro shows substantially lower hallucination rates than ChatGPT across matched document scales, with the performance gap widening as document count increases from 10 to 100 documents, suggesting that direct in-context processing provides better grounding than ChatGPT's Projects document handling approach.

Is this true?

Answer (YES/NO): NO